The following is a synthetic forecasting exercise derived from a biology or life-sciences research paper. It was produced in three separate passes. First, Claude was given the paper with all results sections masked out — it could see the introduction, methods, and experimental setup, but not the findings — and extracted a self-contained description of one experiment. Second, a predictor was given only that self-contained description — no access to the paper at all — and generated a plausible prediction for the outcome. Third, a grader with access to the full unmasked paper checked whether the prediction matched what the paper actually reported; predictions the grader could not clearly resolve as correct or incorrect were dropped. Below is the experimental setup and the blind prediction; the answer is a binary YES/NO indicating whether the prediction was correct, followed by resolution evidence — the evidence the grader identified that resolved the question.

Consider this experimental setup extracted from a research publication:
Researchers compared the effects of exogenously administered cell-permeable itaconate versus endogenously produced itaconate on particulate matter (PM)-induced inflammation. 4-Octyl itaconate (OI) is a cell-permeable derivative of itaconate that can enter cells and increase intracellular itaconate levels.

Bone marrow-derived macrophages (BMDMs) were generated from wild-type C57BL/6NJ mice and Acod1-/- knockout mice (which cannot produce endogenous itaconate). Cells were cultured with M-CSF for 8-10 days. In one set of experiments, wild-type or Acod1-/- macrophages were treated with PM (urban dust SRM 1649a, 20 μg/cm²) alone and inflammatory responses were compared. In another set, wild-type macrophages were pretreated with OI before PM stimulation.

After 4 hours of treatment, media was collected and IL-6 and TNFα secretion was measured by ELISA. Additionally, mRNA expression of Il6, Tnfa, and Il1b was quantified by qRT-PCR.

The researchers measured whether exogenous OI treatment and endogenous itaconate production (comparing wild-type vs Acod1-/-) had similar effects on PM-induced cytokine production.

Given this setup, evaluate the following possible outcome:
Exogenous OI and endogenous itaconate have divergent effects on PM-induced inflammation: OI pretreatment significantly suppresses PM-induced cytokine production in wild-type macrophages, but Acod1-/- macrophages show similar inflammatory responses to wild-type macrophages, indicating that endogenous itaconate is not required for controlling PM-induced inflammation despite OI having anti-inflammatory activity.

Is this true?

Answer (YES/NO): YES